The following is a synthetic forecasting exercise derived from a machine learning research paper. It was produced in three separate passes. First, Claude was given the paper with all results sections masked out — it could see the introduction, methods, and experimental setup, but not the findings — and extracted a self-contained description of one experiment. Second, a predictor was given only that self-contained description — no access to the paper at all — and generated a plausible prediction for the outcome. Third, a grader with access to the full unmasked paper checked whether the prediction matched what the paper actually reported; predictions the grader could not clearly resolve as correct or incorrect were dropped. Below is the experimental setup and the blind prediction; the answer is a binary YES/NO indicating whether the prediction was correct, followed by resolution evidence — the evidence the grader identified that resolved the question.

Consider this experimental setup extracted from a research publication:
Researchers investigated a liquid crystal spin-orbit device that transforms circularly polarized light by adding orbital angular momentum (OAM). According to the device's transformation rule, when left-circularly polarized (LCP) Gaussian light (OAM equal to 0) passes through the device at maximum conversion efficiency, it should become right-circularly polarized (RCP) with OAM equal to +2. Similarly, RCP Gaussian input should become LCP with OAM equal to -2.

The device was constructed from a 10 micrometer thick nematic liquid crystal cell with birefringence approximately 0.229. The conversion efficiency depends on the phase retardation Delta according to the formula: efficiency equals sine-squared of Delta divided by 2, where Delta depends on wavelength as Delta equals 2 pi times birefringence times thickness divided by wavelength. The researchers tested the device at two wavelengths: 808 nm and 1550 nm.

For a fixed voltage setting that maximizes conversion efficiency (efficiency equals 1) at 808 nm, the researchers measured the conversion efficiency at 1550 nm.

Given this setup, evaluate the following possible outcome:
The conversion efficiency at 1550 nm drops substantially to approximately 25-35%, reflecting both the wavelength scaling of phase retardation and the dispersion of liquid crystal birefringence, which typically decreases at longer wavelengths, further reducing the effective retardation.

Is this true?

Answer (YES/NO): NO